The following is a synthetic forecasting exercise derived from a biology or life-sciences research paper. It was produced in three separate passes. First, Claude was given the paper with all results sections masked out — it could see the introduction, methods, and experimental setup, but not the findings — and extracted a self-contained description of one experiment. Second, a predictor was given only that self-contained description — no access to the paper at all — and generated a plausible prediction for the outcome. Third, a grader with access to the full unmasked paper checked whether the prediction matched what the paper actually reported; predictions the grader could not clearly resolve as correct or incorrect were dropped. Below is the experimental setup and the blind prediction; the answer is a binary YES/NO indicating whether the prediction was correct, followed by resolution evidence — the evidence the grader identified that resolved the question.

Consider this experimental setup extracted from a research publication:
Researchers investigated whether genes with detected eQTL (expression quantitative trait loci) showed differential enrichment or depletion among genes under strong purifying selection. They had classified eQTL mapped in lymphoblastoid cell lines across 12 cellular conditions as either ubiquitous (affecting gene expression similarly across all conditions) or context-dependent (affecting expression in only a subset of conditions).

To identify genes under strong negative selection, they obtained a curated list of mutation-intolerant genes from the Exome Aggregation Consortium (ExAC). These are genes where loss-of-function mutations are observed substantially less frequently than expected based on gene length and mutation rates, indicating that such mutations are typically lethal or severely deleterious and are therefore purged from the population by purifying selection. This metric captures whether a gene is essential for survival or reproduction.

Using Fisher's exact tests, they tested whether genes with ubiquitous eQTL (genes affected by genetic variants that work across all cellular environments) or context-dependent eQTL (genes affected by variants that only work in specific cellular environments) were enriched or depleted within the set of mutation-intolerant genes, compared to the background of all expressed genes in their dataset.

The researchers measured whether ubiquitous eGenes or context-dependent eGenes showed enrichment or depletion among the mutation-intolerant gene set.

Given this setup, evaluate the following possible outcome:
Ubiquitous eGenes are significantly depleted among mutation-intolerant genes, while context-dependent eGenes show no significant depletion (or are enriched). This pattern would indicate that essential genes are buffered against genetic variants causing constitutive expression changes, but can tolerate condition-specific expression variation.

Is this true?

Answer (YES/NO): NO